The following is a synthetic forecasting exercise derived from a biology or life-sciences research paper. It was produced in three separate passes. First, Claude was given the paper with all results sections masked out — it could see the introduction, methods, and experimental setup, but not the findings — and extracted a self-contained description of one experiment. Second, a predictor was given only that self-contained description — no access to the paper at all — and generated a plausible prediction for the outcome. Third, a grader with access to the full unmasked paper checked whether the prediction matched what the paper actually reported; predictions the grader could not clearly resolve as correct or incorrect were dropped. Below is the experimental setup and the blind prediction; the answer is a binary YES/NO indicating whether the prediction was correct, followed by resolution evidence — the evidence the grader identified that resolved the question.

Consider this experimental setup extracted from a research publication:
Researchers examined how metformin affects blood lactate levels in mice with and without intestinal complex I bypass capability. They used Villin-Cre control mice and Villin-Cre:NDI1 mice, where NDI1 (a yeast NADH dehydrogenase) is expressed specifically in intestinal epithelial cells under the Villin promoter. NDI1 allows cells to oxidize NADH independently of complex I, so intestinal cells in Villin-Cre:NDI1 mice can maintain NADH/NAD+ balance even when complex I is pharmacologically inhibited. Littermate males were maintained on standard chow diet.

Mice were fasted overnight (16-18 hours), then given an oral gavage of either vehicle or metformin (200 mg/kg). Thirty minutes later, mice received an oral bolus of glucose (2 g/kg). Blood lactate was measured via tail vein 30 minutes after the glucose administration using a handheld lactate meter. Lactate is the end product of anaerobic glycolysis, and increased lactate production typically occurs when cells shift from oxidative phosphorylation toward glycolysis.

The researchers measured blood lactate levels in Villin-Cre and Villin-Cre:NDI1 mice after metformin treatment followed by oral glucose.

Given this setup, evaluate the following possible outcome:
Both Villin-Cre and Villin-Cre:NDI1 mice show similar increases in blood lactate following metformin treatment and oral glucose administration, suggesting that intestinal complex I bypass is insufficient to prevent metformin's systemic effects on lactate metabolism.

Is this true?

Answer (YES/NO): NO